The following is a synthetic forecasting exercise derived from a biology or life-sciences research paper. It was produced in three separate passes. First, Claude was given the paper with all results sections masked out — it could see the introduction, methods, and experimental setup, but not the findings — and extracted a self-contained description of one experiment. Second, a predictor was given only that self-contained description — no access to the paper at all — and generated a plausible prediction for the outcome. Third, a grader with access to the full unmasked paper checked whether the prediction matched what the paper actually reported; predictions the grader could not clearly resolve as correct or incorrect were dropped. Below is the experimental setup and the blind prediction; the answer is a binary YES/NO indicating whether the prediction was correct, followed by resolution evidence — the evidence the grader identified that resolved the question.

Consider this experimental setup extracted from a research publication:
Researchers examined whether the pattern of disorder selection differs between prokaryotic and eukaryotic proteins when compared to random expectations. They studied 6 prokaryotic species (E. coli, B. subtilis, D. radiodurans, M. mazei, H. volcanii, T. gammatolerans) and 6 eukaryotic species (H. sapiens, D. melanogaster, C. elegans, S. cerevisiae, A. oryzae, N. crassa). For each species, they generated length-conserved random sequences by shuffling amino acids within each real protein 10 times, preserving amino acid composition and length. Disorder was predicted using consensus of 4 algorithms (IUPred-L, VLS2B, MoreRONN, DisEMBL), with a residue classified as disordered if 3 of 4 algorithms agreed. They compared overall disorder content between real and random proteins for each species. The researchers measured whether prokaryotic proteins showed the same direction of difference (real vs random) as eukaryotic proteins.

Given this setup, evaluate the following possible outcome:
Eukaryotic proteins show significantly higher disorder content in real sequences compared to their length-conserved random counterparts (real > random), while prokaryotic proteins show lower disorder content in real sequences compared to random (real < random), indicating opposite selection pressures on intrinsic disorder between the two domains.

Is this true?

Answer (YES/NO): YES